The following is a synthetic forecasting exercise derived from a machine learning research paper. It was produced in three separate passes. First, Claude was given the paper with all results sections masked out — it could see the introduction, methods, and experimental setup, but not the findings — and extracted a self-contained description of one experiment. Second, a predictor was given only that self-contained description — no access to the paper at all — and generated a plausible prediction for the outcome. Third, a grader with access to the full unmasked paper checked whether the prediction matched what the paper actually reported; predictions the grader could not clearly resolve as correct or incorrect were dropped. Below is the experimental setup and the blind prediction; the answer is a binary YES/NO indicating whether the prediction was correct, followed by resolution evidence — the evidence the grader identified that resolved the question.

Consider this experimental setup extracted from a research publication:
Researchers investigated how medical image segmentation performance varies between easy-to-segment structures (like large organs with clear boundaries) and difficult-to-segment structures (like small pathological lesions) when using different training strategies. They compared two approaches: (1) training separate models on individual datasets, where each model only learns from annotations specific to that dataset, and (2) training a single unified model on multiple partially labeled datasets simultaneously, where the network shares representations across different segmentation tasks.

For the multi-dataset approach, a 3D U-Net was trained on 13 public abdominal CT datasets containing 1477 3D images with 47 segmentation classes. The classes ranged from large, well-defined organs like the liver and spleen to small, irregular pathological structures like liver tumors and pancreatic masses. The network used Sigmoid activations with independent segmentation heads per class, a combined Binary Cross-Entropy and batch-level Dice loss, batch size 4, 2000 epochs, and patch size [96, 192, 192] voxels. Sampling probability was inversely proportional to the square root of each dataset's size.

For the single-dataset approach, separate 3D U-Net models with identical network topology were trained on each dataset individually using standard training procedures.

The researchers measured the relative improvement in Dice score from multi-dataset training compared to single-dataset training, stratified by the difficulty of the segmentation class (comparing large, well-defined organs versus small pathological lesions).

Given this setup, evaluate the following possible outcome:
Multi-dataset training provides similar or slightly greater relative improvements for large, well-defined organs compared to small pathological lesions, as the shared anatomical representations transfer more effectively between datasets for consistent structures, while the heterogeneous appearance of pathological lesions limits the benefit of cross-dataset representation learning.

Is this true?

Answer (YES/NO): NO